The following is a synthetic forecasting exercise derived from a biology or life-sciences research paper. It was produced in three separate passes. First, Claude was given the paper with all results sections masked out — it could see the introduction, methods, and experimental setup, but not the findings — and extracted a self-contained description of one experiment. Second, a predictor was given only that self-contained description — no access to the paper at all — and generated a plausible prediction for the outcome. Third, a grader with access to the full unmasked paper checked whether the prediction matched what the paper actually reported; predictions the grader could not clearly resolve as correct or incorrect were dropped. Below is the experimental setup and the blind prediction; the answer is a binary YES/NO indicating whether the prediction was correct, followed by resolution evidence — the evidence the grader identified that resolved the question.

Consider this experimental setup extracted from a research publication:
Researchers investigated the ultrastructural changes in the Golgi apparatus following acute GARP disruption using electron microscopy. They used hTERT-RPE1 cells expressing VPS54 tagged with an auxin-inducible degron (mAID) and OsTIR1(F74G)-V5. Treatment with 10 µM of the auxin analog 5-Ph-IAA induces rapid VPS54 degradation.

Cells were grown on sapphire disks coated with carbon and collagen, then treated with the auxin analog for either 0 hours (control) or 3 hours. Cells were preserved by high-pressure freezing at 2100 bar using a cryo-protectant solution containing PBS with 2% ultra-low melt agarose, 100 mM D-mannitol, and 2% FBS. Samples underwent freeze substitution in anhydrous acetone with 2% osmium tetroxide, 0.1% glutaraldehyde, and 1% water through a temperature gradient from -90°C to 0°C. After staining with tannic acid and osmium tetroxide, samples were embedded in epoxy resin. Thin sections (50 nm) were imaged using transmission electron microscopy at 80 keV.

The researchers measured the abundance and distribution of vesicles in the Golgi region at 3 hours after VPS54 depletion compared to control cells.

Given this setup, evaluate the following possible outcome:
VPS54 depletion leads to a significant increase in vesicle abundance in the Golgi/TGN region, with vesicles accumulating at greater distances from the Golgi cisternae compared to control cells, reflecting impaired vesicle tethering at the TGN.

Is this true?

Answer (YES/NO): NO